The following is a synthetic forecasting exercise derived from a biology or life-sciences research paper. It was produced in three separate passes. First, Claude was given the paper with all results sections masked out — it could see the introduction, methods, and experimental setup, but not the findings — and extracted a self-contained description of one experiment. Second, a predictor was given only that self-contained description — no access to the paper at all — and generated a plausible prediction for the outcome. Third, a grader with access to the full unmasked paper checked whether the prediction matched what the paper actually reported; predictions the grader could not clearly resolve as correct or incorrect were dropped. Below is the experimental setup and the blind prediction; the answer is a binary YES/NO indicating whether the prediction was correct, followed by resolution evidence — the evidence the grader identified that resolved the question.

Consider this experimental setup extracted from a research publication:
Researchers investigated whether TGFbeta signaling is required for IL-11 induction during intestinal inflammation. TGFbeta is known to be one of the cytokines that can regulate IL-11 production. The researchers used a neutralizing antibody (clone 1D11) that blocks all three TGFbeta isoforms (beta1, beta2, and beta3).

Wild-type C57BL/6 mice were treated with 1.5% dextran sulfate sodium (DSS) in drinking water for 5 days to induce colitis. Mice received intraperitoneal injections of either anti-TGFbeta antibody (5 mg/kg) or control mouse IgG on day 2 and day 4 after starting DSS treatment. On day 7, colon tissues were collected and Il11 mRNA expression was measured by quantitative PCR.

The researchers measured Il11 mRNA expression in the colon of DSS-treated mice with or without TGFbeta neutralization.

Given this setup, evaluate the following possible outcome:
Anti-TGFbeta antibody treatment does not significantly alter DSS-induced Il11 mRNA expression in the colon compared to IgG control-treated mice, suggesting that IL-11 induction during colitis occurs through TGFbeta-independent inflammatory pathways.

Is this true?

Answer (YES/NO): YES